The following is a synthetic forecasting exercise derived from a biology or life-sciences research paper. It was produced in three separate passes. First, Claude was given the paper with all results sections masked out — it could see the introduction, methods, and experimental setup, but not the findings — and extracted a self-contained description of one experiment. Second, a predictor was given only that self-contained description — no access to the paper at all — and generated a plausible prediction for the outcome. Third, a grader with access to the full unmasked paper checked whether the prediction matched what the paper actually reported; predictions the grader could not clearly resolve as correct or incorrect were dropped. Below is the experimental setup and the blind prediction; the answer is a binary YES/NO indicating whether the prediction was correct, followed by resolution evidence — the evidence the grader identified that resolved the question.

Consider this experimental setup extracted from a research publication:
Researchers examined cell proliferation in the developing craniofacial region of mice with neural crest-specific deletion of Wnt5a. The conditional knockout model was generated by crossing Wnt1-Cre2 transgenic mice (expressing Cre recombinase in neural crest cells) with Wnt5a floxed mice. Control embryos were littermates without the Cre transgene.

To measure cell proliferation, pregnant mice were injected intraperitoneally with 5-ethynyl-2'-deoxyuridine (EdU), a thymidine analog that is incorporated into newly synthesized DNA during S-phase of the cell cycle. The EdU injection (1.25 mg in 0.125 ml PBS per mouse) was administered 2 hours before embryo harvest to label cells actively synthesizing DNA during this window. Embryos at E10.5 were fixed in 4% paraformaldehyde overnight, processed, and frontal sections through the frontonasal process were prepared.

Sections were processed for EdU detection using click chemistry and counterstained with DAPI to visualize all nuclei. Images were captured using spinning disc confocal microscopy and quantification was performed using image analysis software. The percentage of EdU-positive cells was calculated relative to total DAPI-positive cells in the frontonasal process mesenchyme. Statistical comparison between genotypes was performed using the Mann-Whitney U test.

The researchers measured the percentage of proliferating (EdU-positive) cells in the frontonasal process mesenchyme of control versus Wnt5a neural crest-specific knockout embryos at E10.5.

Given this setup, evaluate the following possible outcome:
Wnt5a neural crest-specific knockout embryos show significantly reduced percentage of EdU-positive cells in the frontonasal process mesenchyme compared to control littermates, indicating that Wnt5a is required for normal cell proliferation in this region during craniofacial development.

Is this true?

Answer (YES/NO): YES